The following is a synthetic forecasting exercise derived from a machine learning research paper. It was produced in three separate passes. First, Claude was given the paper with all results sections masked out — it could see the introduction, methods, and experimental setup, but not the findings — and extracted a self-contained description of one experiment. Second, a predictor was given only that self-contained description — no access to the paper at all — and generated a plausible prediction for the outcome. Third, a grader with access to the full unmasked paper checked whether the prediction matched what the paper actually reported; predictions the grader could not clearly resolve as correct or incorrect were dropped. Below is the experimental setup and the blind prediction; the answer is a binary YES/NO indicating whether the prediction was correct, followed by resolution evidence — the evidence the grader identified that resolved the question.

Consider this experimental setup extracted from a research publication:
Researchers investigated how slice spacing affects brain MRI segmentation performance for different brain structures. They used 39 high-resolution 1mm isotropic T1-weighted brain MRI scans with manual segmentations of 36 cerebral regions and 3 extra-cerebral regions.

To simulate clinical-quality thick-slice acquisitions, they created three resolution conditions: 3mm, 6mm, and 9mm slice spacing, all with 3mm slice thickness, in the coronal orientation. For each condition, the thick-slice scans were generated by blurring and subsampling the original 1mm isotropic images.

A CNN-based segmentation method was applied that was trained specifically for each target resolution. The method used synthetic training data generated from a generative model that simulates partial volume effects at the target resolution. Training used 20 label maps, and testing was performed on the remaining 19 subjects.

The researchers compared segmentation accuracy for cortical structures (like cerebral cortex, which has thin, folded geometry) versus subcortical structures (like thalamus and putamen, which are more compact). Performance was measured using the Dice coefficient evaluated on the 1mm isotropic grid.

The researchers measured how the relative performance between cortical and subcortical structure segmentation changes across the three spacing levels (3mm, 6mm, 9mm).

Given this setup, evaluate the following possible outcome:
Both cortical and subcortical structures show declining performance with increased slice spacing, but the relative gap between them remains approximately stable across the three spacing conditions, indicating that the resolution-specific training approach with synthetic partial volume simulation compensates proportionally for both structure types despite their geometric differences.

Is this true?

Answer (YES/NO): NO